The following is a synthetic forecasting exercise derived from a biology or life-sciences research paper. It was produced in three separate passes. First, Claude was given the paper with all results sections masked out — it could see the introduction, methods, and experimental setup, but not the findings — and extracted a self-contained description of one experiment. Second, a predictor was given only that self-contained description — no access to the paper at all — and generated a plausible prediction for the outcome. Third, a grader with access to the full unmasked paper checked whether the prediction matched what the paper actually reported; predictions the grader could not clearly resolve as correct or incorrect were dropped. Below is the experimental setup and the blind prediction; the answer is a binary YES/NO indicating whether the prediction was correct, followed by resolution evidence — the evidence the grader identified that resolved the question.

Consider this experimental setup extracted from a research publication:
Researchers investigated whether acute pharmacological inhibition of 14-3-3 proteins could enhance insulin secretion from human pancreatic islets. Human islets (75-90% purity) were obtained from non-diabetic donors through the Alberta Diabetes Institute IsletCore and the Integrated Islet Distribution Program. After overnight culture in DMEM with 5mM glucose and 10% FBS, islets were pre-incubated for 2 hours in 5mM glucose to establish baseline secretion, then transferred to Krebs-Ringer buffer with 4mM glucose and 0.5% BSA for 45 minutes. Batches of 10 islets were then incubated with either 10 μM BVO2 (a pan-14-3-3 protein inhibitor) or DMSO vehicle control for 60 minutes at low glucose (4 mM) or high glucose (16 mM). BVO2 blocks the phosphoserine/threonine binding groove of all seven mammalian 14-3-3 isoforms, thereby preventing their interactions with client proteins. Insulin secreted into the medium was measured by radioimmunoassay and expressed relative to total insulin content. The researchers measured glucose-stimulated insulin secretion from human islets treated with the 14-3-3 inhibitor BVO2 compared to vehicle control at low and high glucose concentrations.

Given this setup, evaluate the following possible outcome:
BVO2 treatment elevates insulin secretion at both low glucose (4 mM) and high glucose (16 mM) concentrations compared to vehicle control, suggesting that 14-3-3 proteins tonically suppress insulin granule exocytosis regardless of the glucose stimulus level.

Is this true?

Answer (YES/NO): NO